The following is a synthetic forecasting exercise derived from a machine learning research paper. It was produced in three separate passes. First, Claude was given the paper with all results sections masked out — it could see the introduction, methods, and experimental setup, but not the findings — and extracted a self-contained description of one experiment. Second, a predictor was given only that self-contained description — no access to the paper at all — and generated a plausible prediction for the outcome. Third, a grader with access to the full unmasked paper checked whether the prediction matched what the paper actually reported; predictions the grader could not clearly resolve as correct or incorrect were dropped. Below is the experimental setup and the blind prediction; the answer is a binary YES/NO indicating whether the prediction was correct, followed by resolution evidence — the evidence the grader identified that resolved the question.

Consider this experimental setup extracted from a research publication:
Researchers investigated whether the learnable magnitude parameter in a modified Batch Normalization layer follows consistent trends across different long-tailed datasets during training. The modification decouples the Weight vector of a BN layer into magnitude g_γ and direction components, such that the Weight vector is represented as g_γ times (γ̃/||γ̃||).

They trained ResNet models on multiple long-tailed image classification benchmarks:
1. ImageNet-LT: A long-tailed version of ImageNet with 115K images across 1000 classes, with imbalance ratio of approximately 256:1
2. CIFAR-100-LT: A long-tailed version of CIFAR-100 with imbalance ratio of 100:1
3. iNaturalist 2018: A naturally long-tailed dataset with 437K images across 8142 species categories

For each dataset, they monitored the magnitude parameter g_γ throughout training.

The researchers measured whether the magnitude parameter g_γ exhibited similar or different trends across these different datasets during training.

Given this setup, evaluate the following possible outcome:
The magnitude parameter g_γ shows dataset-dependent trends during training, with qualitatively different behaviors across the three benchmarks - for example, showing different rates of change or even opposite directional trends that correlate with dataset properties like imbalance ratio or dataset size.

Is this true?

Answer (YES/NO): NO